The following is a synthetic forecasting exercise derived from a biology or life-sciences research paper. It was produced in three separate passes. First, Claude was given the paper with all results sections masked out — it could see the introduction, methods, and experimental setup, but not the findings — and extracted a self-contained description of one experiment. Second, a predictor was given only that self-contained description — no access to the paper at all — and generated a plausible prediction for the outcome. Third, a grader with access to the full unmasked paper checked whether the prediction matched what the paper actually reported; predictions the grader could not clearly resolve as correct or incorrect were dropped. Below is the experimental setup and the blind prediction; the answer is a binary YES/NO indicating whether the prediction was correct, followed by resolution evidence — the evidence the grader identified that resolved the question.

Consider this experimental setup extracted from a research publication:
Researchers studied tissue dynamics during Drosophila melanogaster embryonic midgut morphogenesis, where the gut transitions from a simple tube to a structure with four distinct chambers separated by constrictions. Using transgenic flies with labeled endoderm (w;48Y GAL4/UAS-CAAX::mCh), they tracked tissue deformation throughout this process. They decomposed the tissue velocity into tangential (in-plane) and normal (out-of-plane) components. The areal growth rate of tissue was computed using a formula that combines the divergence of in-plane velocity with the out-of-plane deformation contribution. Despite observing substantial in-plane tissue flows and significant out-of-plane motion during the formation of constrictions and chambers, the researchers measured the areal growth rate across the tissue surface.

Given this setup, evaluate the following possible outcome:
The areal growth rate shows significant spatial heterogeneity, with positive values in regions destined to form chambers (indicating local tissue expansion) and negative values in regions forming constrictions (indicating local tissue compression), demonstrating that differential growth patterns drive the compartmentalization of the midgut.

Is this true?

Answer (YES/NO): NO